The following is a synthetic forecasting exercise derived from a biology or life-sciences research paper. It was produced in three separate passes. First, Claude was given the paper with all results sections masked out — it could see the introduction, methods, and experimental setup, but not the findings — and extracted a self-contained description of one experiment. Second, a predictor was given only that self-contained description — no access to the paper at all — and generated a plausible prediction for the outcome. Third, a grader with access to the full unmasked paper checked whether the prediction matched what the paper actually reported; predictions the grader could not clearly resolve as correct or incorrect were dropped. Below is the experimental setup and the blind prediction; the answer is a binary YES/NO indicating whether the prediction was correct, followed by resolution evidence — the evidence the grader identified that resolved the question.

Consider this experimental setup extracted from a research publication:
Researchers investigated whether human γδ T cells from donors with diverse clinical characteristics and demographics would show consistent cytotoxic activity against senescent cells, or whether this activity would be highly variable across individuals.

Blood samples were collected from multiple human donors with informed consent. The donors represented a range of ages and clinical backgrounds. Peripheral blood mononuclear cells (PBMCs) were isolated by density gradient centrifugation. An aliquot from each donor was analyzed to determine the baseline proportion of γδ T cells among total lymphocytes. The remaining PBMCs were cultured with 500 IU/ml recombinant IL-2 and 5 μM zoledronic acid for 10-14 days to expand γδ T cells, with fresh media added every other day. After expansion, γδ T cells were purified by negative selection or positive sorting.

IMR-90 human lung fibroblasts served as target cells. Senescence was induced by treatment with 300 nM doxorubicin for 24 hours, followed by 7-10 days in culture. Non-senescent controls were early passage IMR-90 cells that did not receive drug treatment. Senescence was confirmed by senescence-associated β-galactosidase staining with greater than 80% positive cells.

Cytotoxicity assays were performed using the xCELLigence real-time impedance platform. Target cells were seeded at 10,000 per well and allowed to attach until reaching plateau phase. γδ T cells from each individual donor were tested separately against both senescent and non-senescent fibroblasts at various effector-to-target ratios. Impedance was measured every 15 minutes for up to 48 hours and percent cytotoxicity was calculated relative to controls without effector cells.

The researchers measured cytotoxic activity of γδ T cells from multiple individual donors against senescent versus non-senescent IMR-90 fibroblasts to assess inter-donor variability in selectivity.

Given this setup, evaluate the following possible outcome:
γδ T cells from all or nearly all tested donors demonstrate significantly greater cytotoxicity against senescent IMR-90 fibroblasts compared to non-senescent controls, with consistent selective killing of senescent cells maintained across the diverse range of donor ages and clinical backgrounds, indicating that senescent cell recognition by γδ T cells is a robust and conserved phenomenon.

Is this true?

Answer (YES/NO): YES